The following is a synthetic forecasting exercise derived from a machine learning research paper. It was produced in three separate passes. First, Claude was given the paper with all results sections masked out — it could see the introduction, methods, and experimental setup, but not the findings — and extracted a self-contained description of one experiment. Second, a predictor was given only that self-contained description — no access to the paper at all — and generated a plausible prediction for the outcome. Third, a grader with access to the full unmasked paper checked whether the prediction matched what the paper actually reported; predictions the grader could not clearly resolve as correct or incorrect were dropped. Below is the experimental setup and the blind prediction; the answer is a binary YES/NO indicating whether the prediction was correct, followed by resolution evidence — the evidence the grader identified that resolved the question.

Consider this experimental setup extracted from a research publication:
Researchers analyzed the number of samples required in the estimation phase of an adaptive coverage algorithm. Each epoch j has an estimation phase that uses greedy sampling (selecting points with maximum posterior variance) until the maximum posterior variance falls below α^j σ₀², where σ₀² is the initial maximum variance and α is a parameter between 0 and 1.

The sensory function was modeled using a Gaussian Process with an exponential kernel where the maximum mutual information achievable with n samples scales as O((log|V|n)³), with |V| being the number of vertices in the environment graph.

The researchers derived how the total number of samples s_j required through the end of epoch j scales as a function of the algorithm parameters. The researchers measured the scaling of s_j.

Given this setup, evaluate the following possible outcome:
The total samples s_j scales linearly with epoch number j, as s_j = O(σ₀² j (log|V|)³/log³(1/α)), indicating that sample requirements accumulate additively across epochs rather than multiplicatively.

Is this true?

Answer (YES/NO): NO